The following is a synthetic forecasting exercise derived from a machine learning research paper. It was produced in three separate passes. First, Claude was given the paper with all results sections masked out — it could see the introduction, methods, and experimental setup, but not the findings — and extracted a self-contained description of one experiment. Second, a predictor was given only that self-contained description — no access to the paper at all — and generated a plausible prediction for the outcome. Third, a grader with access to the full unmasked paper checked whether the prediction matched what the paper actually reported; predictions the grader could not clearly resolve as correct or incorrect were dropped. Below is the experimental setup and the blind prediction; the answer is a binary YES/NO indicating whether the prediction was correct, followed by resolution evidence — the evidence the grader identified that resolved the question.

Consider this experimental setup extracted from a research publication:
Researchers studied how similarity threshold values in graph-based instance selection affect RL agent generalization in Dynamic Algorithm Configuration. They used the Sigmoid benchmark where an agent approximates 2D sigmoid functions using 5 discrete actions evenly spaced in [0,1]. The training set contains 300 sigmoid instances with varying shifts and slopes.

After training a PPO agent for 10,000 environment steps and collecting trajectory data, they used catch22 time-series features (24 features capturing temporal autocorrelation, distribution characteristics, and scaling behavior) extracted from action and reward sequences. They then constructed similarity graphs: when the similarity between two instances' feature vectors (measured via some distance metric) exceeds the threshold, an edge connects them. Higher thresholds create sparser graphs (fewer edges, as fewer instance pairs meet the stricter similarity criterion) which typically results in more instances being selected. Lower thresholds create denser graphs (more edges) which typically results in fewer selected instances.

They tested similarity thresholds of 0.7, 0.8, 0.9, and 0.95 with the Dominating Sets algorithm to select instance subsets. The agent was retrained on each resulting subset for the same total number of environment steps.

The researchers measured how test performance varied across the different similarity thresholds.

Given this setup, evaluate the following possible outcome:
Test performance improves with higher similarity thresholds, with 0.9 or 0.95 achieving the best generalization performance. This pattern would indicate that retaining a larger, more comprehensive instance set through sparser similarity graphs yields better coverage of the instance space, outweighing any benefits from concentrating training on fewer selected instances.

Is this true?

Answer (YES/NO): NO